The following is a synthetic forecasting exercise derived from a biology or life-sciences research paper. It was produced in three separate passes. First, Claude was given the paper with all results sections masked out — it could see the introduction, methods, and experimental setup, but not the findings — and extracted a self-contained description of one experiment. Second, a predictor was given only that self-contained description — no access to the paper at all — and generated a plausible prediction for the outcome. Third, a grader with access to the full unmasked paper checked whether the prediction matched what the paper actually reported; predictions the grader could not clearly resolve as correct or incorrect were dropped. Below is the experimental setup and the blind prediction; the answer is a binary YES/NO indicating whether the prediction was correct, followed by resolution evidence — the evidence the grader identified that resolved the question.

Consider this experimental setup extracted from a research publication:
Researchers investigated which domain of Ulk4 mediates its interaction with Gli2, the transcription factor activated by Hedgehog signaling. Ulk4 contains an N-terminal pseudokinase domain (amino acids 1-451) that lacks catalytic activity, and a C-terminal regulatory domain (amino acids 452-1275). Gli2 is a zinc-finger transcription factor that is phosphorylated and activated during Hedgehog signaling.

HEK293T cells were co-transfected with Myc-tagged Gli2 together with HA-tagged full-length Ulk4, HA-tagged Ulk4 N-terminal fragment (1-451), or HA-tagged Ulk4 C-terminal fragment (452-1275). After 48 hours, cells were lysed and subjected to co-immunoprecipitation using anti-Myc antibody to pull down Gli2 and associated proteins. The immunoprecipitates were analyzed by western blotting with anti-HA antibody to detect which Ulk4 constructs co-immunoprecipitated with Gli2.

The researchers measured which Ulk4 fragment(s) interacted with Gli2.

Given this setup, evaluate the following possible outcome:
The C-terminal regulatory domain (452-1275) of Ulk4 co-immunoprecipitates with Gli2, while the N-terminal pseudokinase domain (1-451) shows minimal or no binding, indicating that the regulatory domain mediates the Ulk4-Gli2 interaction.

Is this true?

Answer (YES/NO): YES